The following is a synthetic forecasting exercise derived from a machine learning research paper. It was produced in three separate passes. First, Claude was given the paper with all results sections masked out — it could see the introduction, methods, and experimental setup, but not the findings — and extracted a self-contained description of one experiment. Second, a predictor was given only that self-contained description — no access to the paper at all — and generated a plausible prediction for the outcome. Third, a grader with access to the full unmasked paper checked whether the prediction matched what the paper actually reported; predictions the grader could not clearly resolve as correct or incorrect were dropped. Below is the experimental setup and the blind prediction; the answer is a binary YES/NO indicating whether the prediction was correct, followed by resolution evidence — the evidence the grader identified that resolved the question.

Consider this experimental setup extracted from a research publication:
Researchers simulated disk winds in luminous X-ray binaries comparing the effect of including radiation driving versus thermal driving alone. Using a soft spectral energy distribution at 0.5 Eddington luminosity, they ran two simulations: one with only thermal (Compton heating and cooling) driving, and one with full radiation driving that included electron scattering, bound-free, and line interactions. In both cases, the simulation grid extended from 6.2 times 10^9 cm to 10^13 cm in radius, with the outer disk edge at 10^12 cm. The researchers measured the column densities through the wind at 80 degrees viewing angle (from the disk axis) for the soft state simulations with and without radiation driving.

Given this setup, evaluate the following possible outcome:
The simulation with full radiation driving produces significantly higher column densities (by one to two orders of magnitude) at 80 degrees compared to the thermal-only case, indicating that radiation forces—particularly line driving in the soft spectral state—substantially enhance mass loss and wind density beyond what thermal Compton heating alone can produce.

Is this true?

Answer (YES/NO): NO